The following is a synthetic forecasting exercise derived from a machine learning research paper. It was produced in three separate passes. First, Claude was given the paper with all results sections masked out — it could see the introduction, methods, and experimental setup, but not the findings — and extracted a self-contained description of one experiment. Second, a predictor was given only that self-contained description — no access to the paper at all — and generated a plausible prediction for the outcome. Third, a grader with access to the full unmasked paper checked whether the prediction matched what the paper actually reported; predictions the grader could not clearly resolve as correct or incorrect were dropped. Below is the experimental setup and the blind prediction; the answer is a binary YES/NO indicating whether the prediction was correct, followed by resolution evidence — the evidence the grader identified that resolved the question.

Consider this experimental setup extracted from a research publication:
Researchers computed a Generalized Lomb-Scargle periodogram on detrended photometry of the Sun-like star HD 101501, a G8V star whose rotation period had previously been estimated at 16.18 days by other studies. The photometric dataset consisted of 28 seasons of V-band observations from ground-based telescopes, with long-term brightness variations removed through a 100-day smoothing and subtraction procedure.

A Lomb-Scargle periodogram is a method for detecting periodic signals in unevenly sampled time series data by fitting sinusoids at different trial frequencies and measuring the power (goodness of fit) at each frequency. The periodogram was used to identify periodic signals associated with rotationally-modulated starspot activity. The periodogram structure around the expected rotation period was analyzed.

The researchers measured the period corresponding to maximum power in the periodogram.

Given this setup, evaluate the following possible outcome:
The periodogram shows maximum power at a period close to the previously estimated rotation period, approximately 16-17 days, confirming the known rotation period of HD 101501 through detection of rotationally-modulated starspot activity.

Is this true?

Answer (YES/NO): NO